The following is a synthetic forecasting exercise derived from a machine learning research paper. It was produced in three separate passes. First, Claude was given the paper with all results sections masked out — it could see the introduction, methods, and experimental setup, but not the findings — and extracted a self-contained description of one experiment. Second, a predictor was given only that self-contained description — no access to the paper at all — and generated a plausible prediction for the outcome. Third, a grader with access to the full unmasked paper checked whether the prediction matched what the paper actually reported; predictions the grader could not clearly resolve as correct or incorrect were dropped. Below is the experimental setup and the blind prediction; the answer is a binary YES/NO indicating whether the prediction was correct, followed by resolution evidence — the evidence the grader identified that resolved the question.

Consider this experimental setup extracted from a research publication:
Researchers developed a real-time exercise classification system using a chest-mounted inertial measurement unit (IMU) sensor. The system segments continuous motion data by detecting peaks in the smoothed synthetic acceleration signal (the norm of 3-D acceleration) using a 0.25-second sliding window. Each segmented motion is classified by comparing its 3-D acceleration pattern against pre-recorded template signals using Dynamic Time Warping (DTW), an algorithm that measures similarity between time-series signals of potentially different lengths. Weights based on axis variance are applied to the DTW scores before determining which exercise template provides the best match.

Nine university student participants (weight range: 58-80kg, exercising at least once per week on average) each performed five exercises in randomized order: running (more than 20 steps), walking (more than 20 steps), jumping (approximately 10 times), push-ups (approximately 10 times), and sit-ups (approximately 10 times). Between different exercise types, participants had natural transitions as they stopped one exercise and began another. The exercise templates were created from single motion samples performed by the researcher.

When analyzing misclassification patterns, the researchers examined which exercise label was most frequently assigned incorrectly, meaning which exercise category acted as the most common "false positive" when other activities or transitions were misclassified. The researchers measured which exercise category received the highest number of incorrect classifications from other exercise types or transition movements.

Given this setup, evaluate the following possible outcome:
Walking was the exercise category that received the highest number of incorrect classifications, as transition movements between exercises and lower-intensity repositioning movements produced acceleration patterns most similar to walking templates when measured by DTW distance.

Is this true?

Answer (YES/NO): YES